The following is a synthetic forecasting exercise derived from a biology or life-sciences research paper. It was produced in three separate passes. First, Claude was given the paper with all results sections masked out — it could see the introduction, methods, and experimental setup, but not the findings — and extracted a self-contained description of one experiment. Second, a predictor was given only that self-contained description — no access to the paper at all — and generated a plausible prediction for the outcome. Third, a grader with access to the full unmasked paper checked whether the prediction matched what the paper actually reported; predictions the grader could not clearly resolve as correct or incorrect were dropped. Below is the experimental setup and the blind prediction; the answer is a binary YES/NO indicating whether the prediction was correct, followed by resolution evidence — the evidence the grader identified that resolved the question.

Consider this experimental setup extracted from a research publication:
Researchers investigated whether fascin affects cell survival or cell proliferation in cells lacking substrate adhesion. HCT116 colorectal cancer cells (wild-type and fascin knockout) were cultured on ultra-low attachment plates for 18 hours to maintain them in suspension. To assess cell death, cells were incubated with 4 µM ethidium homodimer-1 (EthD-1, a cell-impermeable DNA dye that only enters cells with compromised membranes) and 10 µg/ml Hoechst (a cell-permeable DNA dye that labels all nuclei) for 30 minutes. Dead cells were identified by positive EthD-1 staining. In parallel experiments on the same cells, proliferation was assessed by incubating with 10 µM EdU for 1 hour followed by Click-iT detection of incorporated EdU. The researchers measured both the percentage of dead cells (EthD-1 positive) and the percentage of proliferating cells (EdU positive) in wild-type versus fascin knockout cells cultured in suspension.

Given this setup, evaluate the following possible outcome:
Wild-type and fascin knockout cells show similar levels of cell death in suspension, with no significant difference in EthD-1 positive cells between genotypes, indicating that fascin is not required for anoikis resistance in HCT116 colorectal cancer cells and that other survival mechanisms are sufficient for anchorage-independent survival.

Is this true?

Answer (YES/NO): YES